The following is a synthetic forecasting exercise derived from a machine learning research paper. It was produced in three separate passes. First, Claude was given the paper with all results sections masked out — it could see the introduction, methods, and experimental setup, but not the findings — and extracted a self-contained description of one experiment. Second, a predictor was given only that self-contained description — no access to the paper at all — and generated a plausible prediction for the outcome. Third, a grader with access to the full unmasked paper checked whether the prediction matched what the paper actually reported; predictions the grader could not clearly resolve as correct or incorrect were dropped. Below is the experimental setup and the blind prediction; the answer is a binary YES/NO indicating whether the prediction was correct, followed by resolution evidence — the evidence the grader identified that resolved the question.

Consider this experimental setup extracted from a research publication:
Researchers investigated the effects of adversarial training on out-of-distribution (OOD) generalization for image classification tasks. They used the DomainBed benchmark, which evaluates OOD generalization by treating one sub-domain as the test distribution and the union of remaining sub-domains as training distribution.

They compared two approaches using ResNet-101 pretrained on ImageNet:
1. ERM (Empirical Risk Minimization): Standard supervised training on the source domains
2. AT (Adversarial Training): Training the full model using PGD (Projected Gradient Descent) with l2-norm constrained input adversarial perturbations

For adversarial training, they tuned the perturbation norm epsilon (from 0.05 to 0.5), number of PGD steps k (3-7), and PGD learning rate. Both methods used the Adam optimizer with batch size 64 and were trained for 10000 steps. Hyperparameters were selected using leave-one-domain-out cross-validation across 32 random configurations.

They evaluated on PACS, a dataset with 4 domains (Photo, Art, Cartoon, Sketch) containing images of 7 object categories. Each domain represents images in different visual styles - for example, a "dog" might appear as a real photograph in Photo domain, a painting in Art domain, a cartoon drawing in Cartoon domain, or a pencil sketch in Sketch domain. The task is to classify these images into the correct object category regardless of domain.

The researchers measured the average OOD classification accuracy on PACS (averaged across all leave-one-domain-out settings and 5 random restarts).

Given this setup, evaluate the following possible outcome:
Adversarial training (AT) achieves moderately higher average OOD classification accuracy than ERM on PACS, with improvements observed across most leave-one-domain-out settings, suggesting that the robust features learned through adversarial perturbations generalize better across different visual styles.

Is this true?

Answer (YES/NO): NO